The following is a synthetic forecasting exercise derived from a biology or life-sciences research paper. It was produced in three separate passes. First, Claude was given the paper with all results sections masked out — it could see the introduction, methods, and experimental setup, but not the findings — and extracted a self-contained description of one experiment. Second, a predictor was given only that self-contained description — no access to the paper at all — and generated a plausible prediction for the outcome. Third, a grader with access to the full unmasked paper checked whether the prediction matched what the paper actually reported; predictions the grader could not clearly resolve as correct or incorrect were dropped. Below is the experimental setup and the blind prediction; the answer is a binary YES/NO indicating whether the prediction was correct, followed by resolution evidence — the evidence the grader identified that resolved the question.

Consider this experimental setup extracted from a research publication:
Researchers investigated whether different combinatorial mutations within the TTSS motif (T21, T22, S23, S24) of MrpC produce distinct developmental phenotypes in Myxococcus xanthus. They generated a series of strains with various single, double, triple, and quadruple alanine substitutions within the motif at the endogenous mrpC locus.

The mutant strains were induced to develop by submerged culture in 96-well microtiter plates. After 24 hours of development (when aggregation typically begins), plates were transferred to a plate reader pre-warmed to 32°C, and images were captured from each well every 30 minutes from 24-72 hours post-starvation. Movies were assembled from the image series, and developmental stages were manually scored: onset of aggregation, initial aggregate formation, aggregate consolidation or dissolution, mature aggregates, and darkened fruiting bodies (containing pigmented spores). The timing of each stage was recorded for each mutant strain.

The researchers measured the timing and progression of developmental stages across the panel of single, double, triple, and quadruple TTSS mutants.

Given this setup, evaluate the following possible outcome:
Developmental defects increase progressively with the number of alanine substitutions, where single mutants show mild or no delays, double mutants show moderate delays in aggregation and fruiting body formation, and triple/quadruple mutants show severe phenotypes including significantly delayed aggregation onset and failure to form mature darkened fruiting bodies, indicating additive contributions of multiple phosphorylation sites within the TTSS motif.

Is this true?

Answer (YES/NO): NO